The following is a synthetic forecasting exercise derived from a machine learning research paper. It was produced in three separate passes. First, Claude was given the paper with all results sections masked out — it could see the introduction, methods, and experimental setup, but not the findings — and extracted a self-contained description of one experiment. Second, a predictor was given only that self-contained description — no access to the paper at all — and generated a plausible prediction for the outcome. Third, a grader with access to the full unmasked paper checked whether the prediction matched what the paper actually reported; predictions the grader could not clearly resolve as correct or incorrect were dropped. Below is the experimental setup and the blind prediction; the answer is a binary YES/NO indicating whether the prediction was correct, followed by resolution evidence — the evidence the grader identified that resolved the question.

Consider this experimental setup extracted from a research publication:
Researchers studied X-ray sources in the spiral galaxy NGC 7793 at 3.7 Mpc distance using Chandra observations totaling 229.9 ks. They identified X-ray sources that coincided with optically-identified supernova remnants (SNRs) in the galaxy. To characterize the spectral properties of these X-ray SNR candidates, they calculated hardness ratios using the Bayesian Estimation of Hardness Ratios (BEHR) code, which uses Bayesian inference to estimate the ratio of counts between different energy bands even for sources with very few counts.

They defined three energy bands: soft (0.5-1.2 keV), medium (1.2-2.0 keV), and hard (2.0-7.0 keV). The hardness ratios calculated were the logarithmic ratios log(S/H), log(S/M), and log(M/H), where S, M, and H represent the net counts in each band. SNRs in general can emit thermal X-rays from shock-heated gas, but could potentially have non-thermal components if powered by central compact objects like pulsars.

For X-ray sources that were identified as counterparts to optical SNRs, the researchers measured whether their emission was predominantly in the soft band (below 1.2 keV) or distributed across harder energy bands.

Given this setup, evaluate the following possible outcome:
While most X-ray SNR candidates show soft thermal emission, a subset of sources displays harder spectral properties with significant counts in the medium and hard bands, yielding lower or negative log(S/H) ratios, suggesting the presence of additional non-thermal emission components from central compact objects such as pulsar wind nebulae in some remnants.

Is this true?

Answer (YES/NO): NO